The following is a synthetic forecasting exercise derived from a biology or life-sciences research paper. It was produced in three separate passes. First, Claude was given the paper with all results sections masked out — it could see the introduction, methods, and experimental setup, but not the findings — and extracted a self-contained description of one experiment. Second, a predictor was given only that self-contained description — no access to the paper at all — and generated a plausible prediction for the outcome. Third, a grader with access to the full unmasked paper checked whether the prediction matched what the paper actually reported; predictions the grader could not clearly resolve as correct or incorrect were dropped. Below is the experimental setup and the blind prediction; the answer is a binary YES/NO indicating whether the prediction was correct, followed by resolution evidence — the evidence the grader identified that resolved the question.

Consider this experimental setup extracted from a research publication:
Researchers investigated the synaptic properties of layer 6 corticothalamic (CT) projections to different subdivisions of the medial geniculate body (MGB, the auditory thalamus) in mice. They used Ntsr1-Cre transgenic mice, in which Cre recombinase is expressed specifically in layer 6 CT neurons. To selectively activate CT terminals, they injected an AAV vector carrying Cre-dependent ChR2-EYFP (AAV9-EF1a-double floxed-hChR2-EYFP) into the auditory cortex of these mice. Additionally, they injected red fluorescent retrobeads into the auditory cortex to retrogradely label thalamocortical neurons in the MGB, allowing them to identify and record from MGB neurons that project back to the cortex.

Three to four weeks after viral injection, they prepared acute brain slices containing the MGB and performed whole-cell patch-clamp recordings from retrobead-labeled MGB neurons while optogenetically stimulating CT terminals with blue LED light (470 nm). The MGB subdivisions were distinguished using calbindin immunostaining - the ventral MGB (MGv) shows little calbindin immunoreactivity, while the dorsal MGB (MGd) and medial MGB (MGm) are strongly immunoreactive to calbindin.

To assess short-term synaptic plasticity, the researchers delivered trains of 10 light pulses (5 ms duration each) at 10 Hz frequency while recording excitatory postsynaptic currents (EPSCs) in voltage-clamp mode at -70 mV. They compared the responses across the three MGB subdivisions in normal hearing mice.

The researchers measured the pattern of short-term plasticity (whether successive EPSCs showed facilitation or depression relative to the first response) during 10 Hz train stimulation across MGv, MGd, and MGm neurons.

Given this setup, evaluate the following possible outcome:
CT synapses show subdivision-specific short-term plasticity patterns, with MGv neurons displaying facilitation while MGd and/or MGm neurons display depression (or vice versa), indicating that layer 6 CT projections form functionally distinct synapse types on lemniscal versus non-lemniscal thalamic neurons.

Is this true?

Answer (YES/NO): NO